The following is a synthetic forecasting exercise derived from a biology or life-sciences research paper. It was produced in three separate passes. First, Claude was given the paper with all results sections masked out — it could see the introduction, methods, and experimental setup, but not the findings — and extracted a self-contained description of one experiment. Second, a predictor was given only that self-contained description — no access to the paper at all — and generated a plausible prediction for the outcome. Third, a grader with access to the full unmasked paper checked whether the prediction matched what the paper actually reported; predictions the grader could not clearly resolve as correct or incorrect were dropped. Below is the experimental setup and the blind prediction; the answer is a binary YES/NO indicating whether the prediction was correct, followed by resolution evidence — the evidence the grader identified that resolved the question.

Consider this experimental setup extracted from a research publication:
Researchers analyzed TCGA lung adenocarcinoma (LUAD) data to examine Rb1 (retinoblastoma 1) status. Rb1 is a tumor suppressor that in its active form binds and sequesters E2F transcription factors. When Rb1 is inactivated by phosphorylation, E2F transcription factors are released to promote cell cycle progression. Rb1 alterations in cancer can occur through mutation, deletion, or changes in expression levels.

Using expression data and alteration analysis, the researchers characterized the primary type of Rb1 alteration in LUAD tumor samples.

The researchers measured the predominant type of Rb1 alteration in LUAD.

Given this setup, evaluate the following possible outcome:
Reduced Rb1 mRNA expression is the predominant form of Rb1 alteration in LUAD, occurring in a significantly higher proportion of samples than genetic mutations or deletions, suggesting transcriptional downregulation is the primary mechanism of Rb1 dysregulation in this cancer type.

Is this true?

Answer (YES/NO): YES